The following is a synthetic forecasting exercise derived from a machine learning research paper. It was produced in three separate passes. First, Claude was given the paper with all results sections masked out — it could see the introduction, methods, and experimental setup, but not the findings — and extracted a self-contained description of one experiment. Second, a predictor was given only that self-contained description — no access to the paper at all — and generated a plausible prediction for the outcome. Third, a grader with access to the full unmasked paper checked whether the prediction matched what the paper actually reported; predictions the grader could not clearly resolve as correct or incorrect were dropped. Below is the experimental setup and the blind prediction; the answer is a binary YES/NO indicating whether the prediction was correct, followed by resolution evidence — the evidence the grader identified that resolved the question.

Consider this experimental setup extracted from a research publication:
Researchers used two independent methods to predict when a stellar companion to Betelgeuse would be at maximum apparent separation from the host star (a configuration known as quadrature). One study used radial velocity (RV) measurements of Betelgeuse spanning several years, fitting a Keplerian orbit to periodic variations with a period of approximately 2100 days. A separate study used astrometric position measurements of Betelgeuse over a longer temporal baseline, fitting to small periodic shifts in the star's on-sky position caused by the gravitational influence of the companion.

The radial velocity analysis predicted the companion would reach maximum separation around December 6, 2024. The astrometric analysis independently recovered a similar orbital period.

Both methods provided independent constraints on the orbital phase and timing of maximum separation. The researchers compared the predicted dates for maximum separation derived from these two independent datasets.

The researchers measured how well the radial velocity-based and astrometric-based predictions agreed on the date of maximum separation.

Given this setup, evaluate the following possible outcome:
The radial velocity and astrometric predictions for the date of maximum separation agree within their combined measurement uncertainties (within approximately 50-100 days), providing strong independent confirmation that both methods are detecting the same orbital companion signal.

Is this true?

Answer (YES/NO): YES